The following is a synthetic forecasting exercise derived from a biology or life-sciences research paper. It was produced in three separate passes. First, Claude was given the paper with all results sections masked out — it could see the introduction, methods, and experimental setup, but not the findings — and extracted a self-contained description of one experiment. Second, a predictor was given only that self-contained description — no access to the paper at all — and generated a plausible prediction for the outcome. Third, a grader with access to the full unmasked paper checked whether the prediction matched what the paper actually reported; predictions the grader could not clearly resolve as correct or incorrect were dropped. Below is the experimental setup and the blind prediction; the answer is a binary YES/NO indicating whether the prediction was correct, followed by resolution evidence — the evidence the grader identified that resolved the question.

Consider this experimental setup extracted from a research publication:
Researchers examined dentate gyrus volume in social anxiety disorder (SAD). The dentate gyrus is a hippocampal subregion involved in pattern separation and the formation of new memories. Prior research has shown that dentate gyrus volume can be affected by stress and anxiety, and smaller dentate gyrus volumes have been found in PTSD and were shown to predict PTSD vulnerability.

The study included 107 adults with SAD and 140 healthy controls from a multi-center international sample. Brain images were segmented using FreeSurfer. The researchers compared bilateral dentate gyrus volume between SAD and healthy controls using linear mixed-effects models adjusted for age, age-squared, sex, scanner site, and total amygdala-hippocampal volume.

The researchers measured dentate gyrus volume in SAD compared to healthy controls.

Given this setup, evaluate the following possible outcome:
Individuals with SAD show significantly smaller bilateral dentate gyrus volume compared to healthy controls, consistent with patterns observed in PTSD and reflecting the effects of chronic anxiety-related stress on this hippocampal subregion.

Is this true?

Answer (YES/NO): NO